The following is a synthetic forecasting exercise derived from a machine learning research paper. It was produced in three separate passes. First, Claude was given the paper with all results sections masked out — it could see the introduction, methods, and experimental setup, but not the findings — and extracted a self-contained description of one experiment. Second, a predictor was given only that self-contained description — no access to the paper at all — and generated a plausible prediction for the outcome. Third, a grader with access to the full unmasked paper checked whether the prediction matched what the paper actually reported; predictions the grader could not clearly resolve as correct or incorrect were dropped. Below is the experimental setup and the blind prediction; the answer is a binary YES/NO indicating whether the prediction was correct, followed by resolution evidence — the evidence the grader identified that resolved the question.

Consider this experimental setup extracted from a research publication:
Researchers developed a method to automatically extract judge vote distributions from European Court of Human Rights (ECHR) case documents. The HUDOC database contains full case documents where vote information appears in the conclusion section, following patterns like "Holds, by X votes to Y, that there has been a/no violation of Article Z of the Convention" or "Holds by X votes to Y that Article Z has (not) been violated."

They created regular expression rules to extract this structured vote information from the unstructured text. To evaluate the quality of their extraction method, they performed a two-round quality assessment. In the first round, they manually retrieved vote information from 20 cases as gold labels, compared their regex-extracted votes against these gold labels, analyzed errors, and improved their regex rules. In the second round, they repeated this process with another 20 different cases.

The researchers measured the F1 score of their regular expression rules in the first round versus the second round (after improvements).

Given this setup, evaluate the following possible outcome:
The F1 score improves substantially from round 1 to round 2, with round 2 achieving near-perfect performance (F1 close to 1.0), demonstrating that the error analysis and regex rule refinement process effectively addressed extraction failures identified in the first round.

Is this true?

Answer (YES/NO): YES